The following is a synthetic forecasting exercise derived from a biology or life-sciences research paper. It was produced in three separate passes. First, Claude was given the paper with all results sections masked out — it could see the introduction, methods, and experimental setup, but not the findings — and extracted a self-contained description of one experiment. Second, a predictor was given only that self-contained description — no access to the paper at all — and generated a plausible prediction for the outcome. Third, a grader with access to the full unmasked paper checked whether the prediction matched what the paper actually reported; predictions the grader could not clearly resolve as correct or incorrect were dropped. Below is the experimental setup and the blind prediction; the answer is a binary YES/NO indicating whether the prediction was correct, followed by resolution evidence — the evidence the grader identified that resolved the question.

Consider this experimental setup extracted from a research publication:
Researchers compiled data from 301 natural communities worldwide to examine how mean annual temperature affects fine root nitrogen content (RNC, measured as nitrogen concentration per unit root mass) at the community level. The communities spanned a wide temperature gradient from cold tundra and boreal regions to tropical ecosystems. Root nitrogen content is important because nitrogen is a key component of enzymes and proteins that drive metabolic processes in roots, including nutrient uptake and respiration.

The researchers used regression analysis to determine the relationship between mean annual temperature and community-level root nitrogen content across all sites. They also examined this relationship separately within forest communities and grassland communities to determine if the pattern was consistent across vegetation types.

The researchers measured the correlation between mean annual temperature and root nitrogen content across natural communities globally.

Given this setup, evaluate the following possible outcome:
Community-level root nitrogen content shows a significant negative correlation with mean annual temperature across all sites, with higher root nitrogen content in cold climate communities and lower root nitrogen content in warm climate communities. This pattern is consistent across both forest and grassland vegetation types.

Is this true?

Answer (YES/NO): NO